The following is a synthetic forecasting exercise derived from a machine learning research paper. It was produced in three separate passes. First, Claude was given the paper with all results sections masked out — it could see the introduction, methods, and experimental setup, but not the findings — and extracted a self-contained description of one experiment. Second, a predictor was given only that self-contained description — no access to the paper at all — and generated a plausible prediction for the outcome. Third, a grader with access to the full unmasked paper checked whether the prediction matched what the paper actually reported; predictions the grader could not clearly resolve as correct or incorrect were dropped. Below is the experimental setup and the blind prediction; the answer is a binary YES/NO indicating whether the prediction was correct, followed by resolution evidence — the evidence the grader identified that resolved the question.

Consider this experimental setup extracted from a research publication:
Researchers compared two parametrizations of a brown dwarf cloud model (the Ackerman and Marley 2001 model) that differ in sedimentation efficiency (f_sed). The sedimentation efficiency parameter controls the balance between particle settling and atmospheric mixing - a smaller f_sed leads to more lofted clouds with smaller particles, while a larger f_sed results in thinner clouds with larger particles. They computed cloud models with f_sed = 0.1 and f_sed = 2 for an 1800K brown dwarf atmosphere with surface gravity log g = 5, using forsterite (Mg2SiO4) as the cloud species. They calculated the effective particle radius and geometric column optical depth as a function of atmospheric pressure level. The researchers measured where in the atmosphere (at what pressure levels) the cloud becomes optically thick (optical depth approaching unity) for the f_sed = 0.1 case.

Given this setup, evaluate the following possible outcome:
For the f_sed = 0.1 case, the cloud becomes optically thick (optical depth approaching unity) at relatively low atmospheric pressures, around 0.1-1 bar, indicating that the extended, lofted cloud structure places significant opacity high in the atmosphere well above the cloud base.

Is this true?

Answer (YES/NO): NO